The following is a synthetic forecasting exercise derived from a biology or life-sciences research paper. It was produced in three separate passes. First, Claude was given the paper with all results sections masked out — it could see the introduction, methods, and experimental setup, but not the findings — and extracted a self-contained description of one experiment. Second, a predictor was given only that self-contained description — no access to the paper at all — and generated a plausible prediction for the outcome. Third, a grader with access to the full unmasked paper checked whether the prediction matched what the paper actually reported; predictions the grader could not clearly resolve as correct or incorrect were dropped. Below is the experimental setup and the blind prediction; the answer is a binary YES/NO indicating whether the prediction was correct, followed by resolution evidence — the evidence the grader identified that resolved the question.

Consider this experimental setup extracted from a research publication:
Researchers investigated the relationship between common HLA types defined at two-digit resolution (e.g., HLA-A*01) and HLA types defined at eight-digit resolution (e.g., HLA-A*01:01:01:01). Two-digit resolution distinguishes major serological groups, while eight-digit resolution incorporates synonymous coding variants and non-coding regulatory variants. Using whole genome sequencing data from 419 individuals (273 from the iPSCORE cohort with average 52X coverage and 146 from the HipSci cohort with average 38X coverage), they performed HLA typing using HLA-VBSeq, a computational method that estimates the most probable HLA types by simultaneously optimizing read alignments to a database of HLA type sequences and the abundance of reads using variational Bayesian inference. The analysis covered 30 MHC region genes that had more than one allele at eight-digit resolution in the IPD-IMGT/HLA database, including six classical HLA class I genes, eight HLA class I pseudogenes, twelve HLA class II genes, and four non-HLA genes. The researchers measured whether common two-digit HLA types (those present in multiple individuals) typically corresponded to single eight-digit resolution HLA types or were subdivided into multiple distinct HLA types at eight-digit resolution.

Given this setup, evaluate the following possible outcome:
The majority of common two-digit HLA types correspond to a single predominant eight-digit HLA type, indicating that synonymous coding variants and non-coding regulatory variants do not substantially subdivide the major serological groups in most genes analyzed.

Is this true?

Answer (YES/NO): NO